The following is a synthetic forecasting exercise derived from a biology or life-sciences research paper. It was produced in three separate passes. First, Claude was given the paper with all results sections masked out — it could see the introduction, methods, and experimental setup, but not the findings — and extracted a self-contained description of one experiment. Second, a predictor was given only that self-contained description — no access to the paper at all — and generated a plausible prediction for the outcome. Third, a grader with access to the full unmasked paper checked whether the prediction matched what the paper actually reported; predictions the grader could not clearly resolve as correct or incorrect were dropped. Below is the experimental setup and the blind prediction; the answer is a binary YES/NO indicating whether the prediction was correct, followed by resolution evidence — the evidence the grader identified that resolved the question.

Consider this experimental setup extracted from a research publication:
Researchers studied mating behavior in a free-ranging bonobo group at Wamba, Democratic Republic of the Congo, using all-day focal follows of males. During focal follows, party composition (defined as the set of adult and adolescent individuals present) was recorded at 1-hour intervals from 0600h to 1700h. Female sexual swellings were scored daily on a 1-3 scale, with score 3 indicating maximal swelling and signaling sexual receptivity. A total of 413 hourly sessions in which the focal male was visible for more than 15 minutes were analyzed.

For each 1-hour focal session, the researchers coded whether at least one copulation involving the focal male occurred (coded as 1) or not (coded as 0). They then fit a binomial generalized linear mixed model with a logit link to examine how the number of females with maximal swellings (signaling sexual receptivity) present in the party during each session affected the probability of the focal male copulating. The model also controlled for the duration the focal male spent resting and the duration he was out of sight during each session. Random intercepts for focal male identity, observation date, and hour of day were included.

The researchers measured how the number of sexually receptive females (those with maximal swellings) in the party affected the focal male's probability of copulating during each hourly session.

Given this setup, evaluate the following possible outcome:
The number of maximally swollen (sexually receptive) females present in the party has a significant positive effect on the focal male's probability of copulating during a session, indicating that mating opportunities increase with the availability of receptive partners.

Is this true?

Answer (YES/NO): YES